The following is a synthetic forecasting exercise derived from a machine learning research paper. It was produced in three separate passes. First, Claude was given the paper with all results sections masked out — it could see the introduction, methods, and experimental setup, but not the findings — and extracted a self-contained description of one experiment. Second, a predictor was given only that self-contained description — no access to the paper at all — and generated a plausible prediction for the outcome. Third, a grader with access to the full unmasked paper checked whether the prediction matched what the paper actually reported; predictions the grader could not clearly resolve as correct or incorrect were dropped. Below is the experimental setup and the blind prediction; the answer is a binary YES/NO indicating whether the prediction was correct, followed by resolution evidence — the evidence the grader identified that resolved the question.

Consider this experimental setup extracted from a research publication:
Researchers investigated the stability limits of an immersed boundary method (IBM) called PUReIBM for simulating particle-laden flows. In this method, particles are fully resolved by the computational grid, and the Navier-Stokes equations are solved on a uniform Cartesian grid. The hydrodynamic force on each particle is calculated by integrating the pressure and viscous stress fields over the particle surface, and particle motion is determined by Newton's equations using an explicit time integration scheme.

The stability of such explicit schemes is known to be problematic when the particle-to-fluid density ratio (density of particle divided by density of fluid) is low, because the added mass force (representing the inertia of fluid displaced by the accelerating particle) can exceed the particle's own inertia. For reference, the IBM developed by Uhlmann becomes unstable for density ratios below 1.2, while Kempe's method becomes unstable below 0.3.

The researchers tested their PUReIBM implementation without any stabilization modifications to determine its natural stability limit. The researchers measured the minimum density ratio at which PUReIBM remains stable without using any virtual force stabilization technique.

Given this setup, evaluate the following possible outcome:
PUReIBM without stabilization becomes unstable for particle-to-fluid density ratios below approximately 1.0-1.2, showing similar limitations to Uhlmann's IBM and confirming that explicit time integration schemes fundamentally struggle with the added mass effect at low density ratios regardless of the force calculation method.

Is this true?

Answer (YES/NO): NO